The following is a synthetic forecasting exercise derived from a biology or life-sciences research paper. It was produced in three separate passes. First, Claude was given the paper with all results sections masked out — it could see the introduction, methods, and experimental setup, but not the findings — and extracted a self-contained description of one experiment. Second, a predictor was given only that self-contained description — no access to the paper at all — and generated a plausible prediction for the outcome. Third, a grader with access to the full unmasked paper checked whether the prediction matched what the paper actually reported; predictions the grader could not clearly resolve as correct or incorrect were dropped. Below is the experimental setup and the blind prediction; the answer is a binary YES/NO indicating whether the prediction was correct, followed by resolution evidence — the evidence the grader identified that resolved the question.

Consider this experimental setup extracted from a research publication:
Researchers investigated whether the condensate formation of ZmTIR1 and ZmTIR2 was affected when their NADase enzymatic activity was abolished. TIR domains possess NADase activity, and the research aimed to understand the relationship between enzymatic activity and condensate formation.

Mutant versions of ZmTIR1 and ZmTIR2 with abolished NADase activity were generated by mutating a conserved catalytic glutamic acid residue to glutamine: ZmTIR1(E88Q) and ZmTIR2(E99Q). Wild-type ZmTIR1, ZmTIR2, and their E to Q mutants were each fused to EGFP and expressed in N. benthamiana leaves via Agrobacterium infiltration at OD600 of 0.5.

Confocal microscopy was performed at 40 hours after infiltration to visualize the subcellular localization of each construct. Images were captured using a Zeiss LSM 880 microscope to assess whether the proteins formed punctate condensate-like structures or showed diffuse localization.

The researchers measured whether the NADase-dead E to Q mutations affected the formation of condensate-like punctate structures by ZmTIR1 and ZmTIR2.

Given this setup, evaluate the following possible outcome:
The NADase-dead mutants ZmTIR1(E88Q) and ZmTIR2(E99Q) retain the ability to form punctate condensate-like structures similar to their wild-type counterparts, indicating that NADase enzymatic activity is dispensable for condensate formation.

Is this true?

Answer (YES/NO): YES